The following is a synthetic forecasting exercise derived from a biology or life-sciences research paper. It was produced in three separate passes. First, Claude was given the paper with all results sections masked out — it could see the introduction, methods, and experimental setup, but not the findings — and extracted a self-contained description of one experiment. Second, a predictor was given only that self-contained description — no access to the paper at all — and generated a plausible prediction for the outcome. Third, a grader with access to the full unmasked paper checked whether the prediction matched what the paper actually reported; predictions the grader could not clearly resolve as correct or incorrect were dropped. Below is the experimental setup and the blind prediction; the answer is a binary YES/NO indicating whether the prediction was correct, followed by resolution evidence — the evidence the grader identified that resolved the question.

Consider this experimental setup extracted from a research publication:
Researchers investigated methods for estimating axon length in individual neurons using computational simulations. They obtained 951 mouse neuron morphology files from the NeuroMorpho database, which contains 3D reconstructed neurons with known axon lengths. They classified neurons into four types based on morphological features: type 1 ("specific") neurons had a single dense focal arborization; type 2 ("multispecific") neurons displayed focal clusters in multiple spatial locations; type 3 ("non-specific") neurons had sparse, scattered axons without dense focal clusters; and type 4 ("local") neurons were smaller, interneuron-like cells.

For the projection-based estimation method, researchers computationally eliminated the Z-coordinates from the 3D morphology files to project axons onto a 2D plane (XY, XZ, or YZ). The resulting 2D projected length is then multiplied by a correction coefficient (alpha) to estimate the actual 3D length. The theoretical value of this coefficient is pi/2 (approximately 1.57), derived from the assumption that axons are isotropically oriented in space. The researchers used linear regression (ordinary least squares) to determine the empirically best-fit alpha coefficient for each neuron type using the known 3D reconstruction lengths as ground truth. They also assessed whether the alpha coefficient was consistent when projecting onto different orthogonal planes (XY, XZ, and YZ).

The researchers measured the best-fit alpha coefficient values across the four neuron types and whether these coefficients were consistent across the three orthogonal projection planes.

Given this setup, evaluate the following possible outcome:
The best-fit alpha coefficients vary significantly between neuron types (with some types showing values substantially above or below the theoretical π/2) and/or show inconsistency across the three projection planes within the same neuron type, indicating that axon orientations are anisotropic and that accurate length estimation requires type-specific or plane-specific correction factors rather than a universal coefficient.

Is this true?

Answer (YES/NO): NO